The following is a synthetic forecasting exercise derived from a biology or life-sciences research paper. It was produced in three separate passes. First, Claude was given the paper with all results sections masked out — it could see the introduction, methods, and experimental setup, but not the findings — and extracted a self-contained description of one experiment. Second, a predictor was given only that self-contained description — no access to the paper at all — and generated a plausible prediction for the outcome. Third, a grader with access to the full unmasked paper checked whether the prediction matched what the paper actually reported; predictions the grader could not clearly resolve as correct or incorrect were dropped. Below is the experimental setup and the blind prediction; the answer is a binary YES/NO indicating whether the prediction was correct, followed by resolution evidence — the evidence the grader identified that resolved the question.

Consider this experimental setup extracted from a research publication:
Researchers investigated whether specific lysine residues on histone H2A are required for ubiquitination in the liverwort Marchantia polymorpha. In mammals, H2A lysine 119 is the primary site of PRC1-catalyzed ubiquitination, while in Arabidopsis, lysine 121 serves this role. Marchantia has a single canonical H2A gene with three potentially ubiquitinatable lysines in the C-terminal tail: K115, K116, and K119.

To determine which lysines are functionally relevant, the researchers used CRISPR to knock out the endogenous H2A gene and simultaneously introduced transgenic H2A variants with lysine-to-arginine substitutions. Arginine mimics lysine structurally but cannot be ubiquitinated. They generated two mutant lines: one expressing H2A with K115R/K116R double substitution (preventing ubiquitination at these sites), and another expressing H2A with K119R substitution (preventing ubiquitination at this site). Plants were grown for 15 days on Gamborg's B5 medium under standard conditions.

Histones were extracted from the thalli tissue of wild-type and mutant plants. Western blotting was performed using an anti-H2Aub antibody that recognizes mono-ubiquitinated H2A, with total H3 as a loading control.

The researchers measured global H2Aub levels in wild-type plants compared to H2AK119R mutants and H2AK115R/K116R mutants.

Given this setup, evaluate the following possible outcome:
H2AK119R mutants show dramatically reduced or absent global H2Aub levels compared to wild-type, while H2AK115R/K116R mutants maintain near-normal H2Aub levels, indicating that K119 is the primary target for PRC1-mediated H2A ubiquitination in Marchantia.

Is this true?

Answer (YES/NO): NO